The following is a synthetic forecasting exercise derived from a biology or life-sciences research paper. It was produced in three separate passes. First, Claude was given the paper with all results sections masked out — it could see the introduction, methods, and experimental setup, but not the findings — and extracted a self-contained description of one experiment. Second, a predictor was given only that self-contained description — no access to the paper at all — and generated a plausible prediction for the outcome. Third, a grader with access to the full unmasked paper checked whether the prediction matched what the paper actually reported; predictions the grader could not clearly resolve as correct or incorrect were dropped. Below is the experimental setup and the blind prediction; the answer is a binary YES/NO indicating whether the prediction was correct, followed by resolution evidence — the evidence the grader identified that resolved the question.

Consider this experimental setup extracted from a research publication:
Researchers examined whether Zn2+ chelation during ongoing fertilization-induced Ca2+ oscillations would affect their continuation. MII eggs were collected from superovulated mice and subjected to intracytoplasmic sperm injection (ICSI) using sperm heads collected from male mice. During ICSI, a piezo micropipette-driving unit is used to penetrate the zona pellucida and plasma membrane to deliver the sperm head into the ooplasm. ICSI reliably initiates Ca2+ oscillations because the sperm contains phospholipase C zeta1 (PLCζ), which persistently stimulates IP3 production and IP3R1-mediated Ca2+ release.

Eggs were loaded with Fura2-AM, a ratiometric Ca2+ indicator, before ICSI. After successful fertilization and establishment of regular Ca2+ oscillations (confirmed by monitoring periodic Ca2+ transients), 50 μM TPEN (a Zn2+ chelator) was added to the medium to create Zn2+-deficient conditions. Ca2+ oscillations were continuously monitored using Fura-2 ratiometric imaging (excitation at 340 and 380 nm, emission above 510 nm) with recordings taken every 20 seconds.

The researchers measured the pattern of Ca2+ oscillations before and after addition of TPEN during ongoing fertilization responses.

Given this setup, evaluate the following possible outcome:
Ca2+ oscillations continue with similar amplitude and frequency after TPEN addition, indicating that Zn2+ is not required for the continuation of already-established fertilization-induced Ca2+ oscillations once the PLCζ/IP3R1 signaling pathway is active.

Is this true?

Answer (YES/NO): NO